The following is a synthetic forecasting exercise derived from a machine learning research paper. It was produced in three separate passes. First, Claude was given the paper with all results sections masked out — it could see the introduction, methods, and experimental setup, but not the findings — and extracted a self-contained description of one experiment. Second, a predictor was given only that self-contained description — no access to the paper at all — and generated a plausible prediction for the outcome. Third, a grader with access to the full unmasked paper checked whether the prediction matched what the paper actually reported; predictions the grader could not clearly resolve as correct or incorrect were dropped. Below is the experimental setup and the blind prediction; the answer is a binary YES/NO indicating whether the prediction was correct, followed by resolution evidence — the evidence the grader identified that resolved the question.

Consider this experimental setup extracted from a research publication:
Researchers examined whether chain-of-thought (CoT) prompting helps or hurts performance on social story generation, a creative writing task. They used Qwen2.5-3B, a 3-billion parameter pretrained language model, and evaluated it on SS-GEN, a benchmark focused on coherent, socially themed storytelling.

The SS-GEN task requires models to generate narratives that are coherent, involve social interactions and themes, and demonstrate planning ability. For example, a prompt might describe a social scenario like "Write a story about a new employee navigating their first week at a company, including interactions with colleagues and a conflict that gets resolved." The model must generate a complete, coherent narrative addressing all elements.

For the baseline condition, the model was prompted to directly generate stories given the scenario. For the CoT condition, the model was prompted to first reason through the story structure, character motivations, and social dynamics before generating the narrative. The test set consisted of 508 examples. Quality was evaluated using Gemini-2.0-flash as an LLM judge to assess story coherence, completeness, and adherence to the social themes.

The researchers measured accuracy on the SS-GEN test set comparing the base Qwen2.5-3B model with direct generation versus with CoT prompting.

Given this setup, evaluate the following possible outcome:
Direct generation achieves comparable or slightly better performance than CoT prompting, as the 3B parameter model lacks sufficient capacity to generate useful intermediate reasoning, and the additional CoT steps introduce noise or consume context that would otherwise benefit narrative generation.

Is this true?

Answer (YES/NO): YES